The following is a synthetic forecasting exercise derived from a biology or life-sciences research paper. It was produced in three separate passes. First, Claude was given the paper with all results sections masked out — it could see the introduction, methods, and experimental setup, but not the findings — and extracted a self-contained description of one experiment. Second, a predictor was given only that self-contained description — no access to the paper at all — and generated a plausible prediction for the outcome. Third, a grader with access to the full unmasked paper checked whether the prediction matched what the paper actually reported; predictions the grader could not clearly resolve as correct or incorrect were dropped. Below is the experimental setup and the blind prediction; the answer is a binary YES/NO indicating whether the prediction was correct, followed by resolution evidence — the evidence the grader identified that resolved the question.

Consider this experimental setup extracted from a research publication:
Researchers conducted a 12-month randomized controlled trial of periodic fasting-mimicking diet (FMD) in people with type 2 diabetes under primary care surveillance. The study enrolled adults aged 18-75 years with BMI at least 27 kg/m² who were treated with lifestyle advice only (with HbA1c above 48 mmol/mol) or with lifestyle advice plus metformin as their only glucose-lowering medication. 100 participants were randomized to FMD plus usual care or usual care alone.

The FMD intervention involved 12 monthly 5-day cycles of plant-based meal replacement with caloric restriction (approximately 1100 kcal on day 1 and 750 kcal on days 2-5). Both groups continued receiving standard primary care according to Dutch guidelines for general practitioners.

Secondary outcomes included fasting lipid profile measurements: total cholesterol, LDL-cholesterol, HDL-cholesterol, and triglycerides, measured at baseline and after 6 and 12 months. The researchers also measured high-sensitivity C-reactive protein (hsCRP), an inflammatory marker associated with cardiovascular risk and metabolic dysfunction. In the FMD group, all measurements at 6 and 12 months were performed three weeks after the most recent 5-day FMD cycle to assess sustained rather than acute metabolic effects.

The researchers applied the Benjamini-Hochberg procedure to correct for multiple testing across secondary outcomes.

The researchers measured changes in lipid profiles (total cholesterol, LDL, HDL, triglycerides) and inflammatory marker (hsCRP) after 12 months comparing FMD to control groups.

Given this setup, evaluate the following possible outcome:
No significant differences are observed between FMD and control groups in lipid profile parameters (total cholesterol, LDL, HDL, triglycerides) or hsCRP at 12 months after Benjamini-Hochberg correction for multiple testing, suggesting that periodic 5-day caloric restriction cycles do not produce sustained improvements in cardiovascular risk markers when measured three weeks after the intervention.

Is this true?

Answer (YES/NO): NO